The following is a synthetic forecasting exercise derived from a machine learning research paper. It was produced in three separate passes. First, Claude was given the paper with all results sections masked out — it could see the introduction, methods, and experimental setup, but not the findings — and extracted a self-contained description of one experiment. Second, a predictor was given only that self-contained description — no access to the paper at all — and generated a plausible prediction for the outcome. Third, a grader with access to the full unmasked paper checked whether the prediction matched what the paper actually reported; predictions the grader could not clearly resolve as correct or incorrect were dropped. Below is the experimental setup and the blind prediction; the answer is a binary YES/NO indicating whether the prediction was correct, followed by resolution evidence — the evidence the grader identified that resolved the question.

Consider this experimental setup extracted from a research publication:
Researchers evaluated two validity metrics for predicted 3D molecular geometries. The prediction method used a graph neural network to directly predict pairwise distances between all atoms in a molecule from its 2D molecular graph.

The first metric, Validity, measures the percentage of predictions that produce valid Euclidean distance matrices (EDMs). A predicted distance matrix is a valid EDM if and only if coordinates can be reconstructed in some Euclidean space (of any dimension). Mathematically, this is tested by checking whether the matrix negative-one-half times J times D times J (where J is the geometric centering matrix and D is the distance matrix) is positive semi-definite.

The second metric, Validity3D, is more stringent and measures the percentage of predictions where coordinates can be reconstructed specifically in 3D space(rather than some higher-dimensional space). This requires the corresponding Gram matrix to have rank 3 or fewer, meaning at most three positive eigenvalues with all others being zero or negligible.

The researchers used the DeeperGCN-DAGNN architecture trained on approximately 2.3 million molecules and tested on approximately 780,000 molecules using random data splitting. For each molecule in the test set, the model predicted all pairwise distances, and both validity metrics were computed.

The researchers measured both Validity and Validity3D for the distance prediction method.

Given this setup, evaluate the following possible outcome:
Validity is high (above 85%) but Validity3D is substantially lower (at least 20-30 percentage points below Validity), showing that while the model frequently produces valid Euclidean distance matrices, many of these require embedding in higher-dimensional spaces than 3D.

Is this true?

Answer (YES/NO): NO